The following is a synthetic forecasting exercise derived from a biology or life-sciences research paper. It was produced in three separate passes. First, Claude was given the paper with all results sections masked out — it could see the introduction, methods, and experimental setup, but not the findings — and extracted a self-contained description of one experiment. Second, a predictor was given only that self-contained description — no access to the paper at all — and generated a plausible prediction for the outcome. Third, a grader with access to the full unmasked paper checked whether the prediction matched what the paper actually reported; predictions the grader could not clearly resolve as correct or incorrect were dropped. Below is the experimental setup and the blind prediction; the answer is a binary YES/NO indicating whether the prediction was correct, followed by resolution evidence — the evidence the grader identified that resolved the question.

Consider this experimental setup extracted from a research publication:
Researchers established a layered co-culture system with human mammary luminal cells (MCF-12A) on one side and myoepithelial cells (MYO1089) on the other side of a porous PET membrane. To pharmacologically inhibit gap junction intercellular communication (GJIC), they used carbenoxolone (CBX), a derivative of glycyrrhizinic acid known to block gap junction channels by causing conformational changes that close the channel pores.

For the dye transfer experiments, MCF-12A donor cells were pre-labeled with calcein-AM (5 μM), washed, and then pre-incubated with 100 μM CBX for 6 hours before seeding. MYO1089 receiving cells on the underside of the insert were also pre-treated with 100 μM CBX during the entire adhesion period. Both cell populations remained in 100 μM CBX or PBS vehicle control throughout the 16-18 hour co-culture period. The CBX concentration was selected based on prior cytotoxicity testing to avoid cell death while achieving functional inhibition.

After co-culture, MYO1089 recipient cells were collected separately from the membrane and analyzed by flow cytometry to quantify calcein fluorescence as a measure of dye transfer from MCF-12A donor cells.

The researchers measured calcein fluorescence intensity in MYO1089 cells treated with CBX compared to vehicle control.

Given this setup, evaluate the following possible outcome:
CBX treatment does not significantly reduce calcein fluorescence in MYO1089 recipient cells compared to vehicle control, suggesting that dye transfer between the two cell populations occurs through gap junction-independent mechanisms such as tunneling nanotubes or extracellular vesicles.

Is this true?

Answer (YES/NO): NO